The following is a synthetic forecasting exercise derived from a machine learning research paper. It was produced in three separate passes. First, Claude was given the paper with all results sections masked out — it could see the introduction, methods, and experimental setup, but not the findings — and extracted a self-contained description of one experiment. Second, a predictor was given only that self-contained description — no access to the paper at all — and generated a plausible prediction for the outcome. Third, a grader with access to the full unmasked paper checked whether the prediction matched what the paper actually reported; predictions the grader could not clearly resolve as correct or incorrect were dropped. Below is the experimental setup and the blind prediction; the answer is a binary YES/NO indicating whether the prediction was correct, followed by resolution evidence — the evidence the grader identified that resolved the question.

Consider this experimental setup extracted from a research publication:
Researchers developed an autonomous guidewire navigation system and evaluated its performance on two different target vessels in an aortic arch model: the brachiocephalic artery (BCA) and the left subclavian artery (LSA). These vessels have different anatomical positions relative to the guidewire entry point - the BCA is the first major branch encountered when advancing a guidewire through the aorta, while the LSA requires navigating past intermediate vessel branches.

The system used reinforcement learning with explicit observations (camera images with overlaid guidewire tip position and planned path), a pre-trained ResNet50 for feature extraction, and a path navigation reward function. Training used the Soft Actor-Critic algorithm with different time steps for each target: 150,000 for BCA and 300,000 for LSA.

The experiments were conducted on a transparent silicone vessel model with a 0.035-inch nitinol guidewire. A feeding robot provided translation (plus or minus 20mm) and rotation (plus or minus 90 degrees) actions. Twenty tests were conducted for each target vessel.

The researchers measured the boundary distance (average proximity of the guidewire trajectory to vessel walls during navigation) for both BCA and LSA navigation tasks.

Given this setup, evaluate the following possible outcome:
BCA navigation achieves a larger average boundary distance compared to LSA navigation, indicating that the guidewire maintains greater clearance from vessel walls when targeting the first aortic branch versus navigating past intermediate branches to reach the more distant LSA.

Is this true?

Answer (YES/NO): YES